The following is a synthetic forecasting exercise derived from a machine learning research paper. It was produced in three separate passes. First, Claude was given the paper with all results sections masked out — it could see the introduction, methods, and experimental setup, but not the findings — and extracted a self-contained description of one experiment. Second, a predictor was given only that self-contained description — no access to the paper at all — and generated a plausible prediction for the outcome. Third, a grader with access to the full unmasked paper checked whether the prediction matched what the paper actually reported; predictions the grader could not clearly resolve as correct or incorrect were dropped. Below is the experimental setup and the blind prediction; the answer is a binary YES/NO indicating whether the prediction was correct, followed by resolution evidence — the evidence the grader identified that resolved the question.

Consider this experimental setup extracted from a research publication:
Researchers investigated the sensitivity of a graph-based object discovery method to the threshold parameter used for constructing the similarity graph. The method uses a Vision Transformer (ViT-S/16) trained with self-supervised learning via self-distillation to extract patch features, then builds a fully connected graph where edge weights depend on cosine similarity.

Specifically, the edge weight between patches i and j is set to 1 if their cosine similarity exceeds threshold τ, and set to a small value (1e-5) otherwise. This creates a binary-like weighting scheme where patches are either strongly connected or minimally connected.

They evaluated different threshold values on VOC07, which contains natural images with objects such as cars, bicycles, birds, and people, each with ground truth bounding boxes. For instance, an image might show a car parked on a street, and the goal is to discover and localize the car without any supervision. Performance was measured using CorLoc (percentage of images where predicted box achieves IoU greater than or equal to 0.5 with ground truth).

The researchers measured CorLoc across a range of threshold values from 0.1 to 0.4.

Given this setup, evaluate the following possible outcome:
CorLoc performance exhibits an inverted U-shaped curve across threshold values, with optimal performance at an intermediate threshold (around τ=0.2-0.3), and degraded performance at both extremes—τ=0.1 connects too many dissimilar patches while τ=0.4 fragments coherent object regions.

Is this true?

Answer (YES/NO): NO